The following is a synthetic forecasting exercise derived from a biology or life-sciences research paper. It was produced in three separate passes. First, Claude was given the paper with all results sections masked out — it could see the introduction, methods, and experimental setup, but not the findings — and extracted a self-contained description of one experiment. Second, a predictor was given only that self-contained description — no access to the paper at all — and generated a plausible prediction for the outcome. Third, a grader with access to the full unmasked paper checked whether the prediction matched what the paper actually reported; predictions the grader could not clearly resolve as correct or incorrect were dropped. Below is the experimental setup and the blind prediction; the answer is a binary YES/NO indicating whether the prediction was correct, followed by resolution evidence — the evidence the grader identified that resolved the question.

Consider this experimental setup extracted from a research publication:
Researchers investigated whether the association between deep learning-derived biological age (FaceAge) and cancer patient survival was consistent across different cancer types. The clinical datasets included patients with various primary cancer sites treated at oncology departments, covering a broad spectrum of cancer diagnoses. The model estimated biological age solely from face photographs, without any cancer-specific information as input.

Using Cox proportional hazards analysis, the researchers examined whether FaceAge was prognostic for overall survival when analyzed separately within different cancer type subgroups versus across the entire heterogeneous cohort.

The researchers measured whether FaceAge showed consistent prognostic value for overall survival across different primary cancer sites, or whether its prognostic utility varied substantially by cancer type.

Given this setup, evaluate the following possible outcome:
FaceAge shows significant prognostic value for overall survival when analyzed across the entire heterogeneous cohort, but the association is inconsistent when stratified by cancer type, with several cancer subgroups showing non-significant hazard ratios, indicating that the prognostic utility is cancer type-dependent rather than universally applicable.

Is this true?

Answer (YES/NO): NO